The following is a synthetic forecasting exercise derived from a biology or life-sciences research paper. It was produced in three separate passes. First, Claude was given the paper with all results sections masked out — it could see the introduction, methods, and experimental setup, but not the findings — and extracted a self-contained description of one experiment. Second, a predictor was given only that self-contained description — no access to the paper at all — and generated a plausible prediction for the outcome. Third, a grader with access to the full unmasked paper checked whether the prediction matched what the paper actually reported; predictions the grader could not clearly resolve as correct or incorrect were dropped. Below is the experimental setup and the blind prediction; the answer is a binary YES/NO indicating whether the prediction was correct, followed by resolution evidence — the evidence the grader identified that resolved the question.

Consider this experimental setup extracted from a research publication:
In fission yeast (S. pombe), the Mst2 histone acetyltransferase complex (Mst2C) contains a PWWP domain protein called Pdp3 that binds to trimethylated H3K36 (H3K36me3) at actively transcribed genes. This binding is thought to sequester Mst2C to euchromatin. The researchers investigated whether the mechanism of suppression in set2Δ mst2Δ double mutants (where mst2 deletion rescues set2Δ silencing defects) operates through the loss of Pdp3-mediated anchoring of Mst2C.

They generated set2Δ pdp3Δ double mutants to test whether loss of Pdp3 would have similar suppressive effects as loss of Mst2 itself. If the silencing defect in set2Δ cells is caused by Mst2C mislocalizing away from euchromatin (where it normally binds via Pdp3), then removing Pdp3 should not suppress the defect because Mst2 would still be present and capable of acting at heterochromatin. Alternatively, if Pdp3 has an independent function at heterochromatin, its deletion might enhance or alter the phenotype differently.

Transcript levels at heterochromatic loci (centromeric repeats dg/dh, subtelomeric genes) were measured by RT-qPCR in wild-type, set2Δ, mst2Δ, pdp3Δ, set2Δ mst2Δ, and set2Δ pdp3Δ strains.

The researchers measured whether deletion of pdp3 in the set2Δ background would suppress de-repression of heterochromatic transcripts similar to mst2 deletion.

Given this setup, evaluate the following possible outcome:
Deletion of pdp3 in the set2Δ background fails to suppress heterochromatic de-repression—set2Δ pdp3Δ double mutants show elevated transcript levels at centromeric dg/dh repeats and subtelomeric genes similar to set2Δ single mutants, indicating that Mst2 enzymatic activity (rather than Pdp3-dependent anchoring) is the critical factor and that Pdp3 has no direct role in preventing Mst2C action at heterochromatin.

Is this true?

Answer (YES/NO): NO